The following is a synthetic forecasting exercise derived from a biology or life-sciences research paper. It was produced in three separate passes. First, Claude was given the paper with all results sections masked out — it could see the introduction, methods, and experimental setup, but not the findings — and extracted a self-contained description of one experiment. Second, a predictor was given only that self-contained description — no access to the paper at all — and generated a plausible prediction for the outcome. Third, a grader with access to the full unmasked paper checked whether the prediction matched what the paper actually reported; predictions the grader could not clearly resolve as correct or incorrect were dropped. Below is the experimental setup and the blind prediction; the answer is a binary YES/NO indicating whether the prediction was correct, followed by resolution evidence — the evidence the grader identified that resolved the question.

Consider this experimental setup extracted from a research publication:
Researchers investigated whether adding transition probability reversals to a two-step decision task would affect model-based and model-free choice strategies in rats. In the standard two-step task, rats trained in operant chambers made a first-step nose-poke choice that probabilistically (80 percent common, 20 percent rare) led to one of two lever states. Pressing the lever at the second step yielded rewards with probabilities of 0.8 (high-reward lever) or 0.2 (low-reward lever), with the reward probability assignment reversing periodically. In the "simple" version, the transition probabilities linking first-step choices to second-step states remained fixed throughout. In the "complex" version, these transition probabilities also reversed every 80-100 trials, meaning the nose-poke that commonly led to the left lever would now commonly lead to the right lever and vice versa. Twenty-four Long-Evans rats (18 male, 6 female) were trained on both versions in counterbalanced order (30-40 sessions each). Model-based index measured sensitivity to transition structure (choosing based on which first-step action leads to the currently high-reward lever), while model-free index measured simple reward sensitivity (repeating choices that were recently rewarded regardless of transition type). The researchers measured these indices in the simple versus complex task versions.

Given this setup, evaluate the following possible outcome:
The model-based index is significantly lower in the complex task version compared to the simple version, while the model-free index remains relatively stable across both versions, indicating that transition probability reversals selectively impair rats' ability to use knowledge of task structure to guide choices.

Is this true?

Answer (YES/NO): NO